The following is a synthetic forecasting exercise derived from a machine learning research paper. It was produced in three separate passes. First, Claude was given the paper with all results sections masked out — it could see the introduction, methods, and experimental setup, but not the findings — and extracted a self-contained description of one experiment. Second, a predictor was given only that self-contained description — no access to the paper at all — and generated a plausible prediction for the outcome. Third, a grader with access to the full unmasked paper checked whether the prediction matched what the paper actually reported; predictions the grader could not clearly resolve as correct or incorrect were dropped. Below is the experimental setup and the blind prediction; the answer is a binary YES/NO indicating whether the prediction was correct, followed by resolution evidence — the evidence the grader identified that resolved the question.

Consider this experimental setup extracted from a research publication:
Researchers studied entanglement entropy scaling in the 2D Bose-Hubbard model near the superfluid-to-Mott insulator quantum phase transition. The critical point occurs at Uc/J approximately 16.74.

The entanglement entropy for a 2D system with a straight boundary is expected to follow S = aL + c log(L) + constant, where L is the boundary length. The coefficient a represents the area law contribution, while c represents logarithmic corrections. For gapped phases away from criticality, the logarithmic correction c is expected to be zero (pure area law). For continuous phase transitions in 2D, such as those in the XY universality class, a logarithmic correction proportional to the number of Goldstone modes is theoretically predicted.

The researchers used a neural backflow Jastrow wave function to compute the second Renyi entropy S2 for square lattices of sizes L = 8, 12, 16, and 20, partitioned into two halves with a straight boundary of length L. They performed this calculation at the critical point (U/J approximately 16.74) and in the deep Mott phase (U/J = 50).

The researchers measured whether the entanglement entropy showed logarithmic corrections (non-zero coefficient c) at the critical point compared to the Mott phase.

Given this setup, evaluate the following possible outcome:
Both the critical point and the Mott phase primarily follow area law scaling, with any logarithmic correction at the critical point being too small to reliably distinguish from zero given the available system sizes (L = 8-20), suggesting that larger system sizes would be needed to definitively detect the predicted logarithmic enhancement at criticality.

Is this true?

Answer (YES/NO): NO